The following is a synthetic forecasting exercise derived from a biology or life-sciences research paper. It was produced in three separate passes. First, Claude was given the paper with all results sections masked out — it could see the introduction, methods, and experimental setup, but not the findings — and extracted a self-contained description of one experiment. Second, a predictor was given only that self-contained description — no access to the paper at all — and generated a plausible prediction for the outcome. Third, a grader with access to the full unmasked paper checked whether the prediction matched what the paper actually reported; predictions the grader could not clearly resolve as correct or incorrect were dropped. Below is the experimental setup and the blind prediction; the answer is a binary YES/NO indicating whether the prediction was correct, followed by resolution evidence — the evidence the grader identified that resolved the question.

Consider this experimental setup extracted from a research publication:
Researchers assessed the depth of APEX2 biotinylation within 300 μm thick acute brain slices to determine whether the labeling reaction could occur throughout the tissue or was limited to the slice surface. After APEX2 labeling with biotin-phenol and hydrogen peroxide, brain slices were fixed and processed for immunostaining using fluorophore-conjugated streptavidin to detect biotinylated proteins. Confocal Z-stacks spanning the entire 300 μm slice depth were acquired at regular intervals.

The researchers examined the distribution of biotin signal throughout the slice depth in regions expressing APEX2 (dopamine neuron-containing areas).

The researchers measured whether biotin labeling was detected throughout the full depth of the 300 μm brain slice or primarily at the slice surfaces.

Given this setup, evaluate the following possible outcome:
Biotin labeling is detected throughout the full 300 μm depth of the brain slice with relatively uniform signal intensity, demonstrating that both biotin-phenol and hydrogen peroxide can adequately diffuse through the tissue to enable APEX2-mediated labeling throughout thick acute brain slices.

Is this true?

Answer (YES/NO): NO